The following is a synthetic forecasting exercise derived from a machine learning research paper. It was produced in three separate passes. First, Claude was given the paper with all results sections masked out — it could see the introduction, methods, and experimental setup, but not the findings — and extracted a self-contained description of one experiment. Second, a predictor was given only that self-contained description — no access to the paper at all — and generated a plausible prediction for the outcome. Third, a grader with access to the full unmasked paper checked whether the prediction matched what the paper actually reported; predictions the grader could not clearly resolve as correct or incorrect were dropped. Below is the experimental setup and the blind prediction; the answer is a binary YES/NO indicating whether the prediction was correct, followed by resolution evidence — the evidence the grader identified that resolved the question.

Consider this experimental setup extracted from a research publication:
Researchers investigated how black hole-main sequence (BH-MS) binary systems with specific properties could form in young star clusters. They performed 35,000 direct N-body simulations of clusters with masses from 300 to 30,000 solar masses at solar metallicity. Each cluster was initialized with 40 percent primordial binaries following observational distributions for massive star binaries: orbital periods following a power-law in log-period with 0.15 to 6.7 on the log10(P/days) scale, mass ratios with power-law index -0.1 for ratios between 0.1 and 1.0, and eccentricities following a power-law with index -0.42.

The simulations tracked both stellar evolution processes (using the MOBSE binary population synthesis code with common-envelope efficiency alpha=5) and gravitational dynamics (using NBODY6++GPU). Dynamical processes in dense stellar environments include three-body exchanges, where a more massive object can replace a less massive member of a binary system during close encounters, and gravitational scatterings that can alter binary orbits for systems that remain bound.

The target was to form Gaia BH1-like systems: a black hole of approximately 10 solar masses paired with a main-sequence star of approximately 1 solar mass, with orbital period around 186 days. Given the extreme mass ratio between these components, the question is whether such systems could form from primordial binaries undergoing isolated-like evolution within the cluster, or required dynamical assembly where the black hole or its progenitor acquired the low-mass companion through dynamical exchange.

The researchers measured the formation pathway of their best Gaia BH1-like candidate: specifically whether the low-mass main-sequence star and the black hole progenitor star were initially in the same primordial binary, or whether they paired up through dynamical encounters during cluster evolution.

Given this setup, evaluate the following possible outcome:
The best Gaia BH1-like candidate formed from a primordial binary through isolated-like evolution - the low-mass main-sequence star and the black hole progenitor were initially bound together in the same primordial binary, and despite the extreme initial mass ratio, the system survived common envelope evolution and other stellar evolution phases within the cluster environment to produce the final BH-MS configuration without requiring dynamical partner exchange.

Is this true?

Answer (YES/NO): NO